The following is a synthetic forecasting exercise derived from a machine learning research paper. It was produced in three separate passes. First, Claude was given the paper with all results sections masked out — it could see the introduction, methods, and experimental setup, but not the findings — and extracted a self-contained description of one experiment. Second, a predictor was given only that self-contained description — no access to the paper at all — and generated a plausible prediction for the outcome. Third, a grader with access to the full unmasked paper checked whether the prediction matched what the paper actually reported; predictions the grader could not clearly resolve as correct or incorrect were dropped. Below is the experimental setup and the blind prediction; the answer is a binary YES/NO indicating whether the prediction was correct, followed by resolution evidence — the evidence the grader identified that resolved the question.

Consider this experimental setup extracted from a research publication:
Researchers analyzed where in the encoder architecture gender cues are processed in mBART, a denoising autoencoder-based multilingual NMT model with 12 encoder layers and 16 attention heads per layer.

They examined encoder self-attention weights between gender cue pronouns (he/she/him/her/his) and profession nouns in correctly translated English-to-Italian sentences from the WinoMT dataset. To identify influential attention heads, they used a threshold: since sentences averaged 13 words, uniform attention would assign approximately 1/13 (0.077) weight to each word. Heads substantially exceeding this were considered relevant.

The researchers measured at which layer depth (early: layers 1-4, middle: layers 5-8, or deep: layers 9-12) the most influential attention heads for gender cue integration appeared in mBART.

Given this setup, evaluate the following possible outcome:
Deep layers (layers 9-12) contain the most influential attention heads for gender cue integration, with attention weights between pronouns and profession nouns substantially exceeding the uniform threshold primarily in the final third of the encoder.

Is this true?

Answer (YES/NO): YES